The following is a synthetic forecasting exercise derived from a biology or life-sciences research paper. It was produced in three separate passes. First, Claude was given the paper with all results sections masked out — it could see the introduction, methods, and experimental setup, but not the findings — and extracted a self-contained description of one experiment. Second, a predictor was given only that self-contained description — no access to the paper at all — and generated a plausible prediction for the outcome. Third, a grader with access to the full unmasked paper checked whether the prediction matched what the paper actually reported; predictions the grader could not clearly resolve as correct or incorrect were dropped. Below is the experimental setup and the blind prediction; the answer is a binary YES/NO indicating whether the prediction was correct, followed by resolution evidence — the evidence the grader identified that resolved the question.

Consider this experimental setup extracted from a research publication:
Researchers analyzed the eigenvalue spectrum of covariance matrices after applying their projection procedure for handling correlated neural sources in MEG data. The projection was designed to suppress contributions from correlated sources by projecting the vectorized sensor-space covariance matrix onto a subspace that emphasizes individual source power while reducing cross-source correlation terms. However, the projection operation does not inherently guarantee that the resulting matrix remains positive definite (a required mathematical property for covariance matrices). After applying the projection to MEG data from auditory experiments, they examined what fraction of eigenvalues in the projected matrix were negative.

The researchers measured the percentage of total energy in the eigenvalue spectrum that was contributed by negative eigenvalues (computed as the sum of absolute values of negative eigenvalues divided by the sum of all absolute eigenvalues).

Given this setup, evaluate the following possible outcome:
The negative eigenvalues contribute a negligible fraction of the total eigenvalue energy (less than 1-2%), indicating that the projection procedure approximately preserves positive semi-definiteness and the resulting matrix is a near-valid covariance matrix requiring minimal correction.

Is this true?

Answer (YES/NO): NO